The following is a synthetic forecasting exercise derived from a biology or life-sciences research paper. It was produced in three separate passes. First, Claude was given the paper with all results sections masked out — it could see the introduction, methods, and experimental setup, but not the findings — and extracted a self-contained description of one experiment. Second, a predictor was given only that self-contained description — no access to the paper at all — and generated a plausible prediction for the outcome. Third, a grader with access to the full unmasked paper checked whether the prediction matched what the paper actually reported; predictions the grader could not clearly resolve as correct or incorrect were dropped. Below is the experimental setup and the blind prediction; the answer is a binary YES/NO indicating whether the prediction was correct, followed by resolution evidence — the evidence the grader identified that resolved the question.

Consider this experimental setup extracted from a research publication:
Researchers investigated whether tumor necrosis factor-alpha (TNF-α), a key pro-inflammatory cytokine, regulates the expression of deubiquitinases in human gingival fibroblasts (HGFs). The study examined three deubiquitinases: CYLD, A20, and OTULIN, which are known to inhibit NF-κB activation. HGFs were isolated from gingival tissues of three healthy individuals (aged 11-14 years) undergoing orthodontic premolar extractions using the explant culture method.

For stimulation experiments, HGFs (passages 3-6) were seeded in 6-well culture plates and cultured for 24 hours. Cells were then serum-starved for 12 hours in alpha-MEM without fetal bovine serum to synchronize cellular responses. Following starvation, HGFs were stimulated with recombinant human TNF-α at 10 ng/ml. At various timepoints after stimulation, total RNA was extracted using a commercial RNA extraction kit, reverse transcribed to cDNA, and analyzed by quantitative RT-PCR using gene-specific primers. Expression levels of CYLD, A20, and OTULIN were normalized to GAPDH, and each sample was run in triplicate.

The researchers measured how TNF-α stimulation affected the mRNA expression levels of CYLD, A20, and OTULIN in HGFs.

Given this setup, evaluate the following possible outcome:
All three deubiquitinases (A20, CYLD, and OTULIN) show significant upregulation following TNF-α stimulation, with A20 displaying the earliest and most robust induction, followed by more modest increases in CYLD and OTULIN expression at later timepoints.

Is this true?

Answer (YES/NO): NO